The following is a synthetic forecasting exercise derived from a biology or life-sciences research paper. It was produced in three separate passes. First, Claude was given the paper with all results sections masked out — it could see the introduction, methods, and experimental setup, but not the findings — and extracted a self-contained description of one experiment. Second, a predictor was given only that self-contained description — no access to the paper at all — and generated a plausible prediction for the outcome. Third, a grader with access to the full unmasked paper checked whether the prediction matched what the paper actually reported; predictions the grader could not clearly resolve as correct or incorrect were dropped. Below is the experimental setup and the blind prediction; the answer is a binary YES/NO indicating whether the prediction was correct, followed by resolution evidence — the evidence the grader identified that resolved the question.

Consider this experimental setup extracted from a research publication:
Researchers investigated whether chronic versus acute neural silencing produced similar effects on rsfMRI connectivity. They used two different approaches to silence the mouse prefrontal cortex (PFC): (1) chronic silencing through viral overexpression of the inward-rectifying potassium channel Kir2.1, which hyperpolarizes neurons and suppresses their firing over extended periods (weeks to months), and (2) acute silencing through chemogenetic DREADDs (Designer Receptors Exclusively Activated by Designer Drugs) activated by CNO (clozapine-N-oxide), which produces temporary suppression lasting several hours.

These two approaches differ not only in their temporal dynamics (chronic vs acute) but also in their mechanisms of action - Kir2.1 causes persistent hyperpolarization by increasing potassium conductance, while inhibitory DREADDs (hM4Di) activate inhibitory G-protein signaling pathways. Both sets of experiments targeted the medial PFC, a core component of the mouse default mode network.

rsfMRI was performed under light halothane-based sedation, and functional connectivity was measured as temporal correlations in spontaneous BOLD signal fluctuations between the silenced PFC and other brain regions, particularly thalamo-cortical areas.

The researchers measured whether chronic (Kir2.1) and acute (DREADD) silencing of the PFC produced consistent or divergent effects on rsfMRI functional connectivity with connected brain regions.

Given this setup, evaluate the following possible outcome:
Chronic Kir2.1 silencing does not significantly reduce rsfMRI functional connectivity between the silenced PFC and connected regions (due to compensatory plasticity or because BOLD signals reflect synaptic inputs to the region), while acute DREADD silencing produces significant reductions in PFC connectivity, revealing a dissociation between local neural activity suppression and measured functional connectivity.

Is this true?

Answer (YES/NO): NO